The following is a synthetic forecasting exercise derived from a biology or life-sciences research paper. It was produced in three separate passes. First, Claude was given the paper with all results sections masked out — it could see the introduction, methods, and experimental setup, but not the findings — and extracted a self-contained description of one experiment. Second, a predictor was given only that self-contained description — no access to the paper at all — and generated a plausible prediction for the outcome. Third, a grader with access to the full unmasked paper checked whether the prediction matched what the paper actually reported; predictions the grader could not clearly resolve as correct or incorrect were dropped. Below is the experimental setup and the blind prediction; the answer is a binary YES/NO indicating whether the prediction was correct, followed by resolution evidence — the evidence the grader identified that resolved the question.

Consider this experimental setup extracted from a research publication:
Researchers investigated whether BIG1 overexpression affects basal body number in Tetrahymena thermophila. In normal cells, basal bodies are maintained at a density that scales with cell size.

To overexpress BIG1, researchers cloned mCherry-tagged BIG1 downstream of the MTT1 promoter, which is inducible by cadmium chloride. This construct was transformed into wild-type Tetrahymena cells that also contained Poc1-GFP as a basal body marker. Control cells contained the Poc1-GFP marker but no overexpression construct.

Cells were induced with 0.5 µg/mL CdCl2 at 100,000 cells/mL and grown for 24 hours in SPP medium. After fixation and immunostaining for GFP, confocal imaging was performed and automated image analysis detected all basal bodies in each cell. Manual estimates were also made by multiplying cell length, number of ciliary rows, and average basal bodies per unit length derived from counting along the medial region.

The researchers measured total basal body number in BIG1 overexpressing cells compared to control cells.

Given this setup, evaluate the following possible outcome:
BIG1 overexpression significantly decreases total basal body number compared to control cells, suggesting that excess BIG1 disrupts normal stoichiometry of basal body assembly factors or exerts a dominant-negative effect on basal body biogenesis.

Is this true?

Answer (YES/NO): YES